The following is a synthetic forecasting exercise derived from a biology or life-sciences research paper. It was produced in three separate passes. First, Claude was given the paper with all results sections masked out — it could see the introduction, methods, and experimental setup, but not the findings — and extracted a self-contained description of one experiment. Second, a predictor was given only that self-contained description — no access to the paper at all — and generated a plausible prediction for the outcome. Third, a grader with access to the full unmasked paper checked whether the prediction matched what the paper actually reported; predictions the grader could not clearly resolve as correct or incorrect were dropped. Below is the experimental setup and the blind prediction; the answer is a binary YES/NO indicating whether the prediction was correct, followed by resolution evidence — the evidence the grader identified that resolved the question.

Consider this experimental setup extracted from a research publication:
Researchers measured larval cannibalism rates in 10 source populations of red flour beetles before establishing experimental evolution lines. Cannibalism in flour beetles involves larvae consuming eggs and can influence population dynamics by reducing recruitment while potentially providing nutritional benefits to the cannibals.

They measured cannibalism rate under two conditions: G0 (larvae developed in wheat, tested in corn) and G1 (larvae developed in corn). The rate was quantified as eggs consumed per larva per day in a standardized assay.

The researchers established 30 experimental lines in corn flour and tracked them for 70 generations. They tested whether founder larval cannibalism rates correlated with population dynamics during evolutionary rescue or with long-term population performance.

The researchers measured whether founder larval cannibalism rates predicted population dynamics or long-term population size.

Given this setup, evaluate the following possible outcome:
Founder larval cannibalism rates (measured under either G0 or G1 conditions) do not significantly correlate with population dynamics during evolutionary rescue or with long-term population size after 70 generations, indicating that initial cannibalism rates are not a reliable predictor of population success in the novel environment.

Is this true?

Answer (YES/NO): YES